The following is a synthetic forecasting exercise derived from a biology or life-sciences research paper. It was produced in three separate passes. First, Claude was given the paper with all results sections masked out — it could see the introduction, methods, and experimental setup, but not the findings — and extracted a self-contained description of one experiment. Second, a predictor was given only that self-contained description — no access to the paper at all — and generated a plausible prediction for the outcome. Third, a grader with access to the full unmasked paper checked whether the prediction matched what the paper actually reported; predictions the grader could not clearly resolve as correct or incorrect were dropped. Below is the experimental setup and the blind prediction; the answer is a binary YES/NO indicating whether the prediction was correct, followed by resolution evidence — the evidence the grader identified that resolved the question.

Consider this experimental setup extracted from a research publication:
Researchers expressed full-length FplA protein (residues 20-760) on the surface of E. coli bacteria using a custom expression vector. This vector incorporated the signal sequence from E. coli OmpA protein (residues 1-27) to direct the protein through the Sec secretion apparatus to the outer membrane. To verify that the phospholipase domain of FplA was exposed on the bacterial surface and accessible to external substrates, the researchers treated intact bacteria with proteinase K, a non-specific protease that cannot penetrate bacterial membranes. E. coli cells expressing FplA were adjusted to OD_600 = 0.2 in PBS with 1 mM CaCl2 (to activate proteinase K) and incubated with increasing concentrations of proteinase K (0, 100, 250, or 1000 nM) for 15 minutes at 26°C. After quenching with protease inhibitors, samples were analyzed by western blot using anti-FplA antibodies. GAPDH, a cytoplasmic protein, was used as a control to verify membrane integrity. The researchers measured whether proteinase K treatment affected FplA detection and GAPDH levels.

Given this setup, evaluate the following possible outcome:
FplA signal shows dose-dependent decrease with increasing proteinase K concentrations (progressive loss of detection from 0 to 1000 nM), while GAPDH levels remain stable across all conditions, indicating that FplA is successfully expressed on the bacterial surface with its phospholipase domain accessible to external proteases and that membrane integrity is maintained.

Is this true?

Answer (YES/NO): YES